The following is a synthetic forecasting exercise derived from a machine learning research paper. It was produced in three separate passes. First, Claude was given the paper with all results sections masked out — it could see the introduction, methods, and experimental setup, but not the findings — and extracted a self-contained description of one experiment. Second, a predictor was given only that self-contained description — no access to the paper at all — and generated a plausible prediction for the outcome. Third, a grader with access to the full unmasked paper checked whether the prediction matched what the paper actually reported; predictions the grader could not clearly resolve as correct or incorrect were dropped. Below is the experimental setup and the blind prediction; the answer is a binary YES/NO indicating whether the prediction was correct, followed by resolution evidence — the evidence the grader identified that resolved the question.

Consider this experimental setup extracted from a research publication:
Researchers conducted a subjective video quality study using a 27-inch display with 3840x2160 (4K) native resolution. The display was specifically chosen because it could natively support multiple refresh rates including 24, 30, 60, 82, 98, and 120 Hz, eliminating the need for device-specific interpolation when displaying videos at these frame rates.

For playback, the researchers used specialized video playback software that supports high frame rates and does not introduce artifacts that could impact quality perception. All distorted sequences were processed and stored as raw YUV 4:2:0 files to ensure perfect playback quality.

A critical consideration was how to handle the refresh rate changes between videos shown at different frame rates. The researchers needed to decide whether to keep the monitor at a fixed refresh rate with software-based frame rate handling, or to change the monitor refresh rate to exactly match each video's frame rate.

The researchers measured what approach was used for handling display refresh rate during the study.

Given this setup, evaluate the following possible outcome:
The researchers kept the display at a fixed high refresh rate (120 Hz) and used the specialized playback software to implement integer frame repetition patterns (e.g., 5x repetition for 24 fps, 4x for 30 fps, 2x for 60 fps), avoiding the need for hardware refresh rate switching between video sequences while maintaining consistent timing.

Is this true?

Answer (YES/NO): NO